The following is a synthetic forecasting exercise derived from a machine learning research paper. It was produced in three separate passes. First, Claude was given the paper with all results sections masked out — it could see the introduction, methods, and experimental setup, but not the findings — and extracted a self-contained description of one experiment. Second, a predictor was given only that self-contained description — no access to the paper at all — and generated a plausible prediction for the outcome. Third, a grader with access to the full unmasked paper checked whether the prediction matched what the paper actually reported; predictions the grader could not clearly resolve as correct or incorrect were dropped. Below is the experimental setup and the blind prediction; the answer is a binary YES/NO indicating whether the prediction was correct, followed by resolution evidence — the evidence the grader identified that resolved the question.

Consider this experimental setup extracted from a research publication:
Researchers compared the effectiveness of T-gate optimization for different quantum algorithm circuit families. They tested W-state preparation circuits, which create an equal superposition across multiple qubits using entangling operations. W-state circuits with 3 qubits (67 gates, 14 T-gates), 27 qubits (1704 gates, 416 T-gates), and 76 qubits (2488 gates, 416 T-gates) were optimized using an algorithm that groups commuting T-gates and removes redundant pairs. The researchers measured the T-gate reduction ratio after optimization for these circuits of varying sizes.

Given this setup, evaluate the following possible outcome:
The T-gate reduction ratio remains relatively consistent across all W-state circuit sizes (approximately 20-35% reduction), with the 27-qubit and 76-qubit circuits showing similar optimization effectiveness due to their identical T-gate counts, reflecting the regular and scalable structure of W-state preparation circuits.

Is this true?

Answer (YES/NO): NO